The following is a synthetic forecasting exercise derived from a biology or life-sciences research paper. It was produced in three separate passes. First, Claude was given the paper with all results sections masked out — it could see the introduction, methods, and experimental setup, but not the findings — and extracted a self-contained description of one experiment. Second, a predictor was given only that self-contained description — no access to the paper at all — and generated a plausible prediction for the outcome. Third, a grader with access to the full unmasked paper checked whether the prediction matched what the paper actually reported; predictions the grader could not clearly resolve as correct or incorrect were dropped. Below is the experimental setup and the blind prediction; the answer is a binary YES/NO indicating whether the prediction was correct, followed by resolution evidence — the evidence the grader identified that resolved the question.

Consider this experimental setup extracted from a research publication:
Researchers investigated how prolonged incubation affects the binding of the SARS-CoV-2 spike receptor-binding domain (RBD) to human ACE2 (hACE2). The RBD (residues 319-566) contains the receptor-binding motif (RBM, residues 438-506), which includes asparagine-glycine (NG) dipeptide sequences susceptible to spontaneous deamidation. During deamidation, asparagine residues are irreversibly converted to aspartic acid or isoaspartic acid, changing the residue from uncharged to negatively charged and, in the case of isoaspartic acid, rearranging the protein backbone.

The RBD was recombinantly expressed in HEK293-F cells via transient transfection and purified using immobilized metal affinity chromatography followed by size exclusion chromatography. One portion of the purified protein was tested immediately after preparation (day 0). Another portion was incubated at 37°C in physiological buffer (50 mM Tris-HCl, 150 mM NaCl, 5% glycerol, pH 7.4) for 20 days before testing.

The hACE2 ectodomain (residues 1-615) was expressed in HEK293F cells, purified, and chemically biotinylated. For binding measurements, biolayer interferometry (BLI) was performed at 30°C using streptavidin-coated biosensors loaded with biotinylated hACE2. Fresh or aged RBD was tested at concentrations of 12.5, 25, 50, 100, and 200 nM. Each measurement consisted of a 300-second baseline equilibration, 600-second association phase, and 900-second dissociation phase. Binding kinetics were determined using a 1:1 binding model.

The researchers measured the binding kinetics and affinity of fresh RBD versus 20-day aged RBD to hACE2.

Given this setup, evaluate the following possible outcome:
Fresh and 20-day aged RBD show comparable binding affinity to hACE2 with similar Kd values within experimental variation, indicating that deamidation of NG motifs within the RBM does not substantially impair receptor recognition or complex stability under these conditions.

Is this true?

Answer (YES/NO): NO